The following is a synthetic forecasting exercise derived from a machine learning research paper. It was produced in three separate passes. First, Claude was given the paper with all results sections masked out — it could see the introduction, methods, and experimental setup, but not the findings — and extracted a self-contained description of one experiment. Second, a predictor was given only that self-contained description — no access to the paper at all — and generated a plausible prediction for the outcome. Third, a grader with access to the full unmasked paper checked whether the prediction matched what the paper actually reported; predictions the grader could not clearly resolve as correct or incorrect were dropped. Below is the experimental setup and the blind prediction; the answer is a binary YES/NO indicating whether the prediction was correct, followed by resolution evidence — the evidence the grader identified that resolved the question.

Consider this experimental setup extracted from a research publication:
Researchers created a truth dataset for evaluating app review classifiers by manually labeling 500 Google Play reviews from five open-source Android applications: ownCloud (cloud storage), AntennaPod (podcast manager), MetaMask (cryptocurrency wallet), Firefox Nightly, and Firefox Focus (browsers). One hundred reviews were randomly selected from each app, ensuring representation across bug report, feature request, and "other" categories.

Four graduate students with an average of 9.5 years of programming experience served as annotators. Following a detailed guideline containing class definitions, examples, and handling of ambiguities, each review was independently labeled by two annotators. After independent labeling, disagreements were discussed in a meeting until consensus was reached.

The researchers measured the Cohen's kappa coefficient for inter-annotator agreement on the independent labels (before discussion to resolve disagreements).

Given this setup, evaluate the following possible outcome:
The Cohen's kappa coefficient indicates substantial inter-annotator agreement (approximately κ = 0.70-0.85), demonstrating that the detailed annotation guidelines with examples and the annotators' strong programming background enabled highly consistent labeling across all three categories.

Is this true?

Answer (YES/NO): YES